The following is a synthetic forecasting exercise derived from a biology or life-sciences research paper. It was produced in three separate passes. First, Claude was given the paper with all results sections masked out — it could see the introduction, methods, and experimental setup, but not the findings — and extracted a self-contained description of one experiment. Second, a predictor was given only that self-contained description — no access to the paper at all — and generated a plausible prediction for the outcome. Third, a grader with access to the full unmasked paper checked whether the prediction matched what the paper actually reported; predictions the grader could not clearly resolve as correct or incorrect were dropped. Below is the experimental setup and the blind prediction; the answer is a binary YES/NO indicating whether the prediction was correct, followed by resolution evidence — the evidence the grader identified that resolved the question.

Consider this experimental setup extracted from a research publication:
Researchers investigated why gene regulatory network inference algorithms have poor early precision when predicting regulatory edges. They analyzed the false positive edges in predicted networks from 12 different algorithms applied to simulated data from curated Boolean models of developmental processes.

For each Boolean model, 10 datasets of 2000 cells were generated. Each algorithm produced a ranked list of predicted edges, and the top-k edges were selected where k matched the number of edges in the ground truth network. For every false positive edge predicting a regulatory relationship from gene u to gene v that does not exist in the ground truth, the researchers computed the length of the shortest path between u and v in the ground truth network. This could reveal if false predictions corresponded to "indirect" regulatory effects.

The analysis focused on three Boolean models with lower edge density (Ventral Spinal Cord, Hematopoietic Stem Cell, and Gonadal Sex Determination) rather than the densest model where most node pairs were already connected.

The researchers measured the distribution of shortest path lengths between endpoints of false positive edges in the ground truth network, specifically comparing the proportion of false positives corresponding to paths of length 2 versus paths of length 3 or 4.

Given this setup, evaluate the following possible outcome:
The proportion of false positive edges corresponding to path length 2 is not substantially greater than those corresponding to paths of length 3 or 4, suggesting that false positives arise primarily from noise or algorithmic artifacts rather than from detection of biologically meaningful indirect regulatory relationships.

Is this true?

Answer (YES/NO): NO